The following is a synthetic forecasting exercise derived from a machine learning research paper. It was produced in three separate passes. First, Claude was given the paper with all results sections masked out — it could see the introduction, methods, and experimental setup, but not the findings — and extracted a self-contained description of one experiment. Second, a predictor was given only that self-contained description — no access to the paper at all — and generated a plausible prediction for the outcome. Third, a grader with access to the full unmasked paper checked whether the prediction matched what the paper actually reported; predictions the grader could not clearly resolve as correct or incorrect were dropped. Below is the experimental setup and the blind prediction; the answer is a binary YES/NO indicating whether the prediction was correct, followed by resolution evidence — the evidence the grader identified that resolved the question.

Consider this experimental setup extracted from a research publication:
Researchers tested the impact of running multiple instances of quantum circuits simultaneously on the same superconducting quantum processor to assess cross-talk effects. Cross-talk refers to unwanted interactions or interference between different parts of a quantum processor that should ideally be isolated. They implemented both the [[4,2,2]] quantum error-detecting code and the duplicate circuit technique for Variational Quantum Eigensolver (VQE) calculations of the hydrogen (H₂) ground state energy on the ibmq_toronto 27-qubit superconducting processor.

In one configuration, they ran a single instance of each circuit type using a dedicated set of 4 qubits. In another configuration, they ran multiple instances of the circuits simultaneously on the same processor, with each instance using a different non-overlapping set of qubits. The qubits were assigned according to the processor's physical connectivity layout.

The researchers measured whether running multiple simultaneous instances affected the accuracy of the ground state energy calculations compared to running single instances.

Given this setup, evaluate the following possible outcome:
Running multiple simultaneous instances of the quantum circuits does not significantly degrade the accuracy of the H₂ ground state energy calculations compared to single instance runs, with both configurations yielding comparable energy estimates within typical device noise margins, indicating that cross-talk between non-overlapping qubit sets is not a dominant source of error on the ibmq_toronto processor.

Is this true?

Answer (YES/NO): NO